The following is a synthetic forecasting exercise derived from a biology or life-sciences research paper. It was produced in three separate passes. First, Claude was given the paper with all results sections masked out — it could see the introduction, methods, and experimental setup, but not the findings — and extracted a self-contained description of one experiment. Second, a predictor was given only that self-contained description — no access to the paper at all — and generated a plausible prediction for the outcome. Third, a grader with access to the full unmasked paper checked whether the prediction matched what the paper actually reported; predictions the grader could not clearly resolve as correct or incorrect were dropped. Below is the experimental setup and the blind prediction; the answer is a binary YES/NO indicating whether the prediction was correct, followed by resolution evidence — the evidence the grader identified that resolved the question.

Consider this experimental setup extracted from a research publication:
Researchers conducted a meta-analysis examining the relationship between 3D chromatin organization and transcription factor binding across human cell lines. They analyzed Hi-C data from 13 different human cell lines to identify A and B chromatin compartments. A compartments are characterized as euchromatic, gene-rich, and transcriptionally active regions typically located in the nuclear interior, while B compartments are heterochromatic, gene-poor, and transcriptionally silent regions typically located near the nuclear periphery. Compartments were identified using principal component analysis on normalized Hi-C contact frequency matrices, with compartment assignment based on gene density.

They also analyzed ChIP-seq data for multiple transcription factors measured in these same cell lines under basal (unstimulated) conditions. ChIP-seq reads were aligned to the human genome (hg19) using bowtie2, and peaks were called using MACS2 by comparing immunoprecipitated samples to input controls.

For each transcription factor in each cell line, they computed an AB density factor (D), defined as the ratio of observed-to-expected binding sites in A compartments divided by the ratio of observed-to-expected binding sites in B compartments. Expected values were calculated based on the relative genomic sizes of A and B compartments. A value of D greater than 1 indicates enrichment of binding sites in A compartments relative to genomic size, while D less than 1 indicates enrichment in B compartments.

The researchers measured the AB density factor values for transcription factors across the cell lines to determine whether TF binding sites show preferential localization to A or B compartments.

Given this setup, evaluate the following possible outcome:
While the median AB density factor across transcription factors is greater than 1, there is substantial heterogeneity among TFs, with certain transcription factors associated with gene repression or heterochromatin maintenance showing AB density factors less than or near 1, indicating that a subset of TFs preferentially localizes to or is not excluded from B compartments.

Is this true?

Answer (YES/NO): NO